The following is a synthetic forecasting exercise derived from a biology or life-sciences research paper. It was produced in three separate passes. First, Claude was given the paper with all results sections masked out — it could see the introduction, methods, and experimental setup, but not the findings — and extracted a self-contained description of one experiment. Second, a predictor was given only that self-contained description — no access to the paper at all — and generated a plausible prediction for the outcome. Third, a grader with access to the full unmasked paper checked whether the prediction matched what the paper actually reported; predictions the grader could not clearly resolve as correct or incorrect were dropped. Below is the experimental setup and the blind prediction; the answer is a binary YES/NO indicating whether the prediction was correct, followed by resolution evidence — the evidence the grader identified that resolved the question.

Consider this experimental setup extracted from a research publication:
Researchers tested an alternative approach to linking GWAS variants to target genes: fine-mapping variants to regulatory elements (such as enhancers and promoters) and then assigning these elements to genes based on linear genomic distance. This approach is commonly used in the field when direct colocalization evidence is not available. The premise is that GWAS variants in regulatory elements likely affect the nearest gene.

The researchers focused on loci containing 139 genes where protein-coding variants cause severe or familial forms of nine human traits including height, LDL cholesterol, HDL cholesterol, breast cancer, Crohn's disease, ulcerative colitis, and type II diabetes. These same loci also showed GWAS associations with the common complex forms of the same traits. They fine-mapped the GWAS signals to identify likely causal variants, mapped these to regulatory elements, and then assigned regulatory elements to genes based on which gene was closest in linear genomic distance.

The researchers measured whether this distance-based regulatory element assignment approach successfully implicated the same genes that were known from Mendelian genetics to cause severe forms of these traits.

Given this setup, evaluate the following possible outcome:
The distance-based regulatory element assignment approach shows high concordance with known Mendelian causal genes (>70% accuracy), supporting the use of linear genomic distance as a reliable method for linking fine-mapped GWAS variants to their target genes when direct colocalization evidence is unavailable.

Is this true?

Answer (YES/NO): NO